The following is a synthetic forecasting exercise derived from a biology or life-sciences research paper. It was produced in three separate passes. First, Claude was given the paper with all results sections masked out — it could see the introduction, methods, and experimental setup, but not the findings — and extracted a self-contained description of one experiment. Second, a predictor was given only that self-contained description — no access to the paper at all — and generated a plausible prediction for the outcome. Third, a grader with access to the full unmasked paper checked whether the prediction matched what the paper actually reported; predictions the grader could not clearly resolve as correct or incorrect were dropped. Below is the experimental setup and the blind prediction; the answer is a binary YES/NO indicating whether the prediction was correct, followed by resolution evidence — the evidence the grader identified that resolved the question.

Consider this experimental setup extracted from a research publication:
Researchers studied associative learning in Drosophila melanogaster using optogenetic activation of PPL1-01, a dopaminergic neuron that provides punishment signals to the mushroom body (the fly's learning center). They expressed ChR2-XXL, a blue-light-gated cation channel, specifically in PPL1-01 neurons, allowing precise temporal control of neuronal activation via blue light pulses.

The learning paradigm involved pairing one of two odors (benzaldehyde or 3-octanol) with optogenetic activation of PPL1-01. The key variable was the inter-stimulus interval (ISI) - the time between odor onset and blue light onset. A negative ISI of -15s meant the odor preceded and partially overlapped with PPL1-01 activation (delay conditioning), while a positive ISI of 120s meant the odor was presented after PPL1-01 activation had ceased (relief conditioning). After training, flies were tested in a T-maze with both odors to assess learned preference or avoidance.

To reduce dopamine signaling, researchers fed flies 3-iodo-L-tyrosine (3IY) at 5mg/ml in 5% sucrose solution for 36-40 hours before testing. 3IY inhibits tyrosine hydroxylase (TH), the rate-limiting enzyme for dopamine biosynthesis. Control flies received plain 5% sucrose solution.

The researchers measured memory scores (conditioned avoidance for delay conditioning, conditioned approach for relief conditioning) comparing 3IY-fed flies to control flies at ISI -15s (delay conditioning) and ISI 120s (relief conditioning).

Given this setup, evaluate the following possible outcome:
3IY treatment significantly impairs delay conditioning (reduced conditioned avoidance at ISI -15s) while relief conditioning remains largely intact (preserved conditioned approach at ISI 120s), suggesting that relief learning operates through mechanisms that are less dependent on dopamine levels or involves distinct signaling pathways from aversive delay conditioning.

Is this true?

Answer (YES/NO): YES